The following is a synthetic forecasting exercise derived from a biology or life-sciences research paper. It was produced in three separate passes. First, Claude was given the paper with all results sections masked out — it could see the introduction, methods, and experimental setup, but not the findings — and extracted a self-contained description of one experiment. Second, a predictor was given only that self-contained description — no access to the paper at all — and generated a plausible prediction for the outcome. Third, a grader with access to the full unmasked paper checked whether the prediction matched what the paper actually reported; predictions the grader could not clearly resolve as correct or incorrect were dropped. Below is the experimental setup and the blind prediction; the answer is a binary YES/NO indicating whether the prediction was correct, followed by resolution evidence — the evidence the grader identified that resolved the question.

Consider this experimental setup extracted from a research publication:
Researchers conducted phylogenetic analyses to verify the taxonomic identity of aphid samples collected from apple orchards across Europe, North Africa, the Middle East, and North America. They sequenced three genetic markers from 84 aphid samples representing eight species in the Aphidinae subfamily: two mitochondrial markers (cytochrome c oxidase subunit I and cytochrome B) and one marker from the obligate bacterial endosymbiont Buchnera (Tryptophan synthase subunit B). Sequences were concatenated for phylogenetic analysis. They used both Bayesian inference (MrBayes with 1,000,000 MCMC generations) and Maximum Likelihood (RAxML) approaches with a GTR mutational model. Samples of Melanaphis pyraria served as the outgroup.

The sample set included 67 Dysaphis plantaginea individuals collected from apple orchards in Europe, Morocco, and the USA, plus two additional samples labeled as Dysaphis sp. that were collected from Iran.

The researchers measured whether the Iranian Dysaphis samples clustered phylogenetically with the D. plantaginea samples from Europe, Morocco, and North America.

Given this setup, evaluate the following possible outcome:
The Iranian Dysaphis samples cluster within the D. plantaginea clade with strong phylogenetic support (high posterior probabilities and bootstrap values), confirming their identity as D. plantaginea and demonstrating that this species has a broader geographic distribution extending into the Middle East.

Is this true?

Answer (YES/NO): NO